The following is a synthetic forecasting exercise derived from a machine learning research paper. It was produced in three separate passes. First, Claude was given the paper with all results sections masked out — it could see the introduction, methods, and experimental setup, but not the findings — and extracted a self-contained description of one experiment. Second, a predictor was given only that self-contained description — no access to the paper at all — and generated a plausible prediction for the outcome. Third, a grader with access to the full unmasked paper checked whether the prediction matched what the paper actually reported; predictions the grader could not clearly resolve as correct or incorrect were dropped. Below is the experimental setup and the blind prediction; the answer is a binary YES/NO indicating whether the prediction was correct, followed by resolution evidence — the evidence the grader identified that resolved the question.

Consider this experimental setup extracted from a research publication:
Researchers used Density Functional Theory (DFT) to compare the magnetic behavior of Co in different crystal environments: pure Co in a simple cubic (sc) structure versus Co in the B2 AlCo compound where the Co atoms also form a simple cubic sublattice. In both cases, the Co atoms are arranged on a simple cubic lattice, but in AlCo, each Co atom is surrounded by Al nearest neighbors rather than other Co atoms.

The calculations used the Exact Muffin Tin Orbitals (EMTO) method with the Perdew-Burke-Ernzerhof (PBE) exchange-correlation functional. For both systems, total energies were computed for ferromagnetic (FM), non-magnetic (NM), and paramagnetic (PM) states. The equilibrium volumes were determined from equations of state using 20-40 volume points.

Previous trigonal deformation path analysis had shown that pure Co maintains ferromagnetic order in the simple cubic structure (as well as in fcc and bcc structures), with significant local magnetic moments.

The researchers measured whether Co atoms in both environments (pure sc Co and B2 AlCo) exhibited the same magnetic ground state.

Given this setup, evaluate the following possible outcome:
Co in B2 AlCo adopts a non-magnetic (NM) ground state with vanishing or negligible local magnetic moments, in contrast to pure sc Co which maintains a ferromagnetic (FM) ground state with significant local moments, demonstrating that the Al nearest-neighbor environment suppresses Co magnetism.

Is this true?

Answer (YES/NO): YES